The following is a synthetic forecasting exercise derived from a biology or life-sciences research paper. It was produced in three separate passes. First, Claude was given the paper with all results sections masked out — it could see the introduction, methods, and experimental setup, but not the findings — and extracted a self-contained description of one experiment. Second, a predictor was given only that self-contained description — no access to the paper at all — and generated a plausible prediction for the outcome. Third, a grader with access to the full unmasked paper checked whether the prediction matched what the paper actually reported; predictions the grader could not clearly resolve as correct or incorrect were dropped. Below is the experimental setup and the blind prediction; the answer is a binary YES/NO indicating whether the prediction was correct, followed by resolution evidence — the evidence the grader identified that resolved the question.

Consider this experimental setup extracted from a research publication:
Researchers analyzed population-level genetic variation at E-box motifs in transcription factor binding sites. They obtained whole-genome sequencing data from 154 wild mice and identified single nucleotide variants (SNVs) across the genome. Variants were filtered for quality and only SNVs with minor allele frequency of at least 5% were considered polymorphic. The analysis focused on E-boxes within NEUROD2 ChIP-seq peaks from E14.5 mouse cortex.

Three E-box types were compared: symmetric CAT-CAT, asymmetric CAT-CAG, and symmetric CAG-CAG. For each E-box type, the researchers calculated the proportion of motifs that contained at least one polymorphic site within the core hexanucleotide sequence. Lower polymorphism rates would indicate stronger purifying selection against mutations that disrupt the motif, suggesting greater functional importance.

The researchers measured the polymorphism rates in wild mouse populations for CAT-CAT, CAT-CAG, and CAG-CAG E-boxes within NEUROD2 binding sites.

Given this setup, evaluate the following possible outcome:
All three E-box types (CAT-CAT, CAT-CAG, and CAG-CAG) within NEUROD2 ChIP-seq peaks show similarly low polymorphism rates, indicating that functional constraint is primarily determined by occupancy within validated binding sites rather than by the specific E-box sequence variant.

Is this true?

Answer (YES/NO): NO